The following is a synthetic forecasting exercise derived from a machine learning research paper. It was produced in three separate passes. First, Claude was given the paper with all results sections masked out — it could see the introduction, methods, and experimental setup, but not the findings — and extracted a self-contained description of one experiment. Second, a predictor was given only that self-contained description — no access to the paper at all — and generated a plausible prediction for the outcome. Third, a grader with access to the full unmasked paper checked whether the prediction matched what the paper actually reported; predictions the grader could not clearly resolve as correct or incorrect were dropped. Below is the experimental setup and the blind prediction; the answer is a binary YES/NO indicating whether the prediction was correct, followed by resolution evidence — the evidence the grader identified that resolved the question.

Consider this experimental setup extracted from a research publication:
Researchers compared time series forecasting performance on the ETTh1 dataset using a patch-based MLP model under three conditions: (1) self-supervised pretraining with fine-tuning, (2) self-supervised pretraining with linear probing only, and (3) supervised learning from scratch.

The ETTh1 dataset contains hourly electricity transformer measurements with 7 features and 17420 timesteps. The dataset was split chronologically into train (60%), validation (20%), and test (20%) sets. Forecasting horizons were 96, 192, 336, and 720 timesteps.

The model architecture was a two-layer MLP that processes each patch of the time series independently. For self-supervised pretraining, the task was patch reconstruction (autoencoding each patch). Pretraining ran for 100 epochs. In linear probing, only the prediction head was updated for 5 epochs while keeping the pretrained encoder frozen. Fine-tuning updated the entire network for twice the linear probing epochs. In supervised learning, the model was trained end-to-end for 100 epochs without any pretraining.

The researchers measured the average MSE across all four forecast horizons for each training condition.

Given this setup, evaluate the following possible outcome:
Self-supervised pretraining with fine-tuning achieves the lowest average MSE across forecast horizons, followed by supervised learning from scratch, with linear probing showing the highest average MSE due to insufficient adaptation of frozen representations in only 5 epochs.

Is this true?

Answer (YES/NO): NO